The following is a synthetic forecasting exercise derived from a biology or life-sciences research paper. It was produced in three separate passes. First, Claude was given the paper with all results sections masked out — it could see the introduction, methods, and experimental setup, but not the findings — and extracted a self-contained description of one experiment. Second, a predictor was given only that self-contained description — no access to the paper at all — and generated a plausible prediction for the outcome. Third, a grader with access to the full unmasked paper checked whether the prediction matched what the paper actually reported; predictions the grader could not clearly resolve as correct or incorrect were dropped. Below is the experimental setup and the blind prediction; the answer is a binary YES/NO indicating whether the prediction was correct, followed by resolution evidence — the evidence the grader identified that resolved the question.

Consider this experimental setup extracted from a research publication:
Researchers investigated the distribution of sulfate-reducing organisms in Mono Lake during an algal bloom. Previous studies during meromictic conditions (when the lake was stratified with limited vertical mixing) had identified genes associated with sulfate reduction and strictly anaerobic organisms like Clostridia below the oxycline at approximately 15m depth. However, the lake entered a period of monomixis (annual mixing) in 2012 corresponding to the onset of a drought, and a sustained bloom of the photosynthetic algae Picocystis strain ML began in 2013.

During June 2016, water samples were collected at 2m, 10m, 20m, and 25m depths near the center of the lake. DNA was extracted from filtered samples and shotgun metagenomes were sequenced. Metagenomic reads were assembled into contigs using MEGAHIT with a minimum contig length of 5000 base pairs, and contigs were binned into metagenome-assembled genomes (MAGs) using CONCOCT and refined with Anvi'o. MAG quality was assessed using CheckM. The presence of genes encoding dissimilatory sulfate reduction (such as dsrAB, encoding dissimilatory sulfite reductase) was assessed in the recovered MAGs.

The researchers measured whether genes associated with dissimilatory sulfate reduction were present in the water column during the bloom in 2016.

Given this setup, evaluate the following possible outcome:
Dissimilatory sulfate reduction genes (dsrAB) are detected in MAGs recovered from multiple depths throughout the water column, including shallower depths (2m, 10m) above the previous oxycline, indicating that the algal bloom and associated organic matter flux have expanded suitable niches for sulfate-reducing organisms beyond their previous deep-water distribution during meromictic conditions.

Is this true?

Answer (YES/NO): NO